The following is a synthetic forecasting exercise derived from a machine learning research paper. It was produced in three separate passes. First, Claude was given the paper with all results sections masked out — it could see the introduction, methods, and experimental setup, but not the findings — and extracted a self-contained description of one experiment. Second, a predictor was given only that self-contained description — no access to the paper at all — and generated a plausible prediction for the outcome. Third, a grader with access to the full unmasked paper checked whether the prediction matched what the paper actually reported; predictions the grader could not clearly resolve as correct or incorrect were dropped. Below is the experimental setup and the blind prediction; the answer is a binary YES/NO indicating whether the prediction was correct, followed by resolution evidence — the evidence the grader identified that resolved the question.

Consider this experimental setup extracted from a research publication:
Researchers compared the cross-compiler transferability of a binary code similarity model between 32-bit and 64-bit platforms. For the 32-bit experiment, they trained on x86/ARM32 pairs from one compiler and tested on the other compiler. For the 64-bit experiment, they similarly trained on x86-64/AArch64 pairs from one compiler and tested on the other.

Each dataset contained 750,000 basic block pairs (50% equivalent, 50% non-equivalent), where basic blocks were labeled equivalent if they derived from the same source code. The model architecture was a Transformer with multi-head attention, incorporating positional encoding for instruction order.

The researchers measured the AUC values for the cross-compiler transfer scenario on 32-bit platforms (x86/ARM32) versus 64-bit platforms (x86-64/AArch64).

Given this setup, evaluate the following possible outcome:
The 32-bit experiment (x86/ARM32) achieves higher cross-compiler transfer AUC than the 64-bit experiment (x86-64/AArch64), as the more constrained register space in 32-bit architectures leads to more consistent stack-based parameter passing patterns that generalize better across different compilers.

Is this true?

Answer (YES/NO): YES